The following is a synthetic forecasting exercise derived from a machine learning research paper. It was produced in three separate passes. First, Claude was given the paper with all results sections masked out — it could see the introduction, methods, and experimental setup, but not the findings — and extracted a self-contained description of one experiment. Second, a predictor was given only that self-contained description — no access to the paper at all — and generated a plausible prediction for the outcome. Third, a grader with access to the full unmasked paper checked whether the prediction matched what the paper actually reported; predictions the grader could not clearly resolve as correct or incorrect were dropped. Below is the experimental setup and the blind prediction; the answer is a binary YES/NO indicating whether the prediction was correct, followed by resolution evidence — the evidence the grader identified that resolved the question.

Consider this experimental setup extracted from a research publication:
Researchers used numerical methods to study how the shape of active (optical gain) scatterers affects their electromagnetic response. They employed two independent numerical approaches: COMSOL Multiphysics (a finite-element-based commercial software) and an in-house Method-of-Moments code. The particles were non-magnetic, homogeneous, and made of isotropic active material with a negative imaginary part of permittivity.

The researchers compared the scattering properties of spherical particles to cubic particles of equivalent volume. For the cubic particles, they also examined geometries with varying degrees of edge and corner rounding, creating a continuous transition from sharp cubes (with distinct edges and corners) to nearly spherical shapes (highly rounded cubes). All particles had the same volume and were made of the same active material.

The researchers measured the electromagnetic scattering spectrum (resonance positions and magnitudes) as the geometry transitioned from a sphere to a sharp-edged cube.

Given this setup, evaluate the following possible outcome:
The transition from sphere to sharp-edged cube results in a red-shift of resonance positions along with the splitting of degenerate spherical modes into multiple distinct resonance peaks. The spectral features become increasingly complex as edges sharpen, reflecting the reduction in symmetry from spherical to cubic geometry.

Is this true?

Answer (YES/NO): NO